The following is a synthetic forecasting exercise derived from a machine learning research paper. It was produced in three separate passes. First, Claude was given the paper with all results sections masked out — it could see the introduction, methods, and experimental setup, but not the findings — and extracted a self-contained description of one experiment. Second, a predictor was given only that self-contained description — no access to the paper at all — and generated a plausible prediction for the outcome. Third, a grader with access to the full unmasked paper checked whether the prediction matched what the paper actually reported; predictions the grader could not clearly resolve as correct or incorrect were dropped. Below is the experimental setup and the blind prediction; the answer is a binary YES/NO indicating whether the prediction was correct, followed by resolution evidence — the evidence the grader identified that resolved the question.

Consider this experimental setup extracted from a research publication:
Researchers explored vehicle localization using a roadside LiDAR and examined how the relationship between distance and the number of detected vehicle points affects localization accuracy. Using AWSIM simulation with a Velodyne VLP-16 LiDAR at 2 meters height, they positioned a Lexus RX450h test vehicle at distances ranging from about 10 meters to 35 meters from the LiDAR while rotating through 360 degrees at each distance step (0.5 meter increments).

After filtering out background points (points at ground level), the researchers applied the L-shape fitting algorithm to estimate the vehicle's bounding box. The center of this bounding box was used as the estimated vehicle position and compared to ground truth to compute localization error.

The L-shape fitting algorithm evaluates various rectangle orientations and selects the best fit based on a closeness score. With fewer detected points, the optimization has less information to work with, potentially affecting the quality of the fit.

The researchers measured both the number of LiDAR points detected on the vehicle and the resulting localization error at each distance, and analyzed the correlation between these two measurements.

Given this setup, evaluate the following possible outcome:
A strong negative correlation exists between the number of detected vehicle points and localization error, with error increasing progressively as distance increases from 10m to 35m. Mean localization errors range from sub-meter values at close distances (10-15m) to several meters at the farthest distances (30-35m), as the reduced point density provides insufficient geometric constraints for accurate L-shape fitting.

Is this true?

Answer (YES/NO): NO